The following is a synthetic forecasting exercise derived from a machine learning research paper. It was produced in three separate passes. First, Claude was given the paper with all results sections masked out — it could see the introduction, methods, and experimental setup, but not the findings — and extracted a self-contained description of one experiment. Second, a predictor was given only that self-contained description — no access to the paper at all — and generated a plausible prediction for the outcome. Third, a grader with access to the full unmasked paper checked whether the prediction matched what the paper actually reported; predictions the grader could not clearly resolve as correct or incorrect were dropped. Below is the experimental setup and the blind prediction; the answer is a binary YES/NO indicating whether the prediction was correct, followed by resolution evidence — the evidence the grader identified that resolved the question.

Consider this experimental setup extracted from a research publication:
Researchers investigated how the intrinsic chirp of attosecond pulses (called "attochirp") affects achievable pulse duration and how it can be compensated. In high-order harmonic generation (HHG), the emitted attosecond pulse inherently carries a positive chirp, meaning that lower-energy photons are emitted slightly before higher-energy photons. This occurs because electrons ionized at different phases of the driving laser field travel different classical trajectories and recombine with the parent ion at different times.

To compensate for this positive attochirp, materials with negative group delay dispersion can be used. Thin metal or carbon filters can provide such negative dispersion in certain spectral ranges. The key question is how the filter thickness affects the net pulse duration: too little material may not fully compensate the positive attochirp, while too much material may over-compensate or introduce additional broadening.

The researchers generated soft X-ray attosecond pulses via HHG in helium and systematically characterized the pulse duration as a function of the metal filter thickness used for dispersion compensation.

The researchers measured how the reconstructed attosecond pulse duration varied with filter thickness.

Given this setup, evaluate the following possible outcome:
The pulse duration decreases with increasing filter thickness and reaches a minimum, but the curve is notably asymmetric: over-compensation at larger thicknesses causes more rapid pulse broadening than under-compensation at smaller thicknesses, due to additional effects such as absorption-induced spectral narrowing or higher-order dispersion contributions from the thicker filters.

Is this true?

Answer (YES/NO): YES